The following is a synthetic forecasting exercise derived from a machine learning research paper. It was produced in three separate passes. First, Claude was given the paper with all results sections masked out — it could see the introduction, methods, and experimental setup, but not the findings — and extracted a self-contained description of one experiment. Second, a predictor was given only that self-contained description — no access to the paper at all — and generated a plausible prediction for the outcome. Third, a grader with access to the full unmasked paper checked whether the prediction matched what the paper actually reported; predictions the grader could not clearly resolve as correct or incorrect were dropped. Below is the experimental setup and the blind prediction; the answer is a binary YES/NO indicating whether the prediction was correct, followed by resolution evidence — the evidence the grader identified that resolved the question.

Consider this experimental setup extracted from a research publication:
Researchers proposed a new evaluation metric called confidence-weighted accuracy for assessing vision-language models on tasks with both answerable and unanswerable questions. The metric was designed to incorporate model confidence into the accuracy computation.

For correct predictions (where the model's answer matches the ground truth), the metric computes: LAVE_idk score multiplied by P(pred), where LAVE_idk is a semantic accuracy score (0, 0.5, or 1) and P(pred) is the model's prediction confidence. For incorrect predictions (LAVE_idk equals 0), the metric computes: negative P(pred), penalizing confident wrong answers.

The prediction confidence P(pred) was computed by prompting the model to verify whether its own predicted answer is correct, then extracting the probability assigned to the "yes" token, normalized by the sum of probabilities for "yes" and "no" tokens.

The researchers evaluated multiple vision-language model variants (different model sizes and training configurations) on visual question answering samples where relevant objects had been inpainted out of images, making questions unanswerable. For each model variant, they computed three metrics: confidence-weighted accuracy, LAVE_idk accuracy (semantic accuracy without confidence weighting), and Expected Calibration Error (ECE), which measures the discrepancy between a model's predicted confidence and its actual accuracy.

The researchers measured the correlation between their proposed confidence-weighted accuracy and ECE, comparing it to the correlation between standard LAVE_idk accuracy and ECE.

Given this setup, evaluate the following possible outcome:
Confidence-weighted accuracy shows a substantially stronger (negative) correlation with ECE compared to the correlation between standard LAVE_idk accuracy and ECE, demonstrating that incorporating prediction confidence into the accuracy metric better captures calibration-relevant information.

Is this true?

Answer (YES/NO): YES